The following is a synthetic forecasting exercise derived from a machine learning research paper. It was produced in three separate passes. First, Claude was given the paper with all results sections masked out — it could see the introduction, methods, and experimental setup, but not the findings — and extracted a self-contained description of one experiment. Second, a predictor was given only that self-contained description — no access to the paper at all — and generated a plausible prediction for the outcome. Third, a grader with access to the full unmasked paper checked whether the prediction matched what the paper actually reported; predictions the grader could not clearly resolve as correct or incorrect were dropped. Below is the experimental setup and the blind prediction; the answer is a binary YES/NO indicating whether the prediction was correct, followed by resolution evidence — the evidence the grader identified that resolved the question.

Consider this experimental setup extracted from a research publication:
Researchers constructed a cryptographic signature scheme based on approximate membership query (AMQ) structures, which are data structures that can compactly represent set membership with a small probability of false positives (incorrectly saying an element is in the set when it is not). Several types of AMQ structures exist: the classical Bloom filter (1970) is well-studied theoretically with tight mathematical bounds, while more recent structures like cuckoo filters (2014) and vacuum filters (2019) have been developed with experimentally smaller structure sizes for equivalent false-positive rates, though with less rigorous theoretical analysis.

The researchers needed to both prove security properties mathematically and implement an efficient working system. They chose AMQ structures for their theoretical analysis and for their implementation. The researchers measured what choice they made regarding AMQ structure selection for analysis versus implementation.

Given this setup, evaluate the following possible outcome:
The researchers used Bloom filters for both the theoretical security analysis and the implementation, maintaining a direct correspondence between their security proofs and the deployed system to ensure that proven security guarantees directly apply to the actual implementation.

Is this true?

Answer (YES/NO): NO